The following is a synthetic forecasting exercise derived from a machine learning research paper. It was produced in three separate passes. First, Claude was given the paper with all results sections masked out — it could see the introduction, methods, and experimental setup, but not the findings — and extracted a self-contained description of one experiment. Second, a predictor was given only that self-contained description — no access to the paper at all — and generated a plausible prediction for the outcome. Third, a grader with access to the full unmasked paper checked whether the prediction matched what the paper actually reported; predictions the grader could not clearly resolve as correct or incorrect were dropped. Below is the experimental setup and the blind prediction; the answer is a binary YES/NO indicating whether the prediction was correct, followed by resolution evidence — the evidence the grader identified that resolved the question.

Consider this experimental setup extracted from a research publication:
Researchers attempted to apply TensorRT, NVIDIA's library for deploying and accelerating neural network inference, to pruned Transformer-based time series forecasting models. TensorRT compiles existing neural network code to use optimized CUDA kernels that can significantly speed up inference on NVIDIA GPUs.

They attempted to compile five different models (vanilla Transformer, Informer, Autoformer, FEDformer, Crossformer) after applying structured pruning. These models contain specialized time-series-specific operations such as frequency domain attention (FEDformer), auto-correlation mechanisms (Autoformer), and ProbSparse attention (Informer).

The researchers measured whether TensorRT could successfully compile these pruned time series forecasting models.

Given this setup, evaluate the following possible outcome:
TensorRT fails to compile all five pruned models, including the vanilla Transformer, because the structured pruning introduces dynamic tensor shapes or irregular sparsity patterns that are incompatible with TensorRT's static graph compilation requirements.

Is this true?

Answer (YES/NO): NO